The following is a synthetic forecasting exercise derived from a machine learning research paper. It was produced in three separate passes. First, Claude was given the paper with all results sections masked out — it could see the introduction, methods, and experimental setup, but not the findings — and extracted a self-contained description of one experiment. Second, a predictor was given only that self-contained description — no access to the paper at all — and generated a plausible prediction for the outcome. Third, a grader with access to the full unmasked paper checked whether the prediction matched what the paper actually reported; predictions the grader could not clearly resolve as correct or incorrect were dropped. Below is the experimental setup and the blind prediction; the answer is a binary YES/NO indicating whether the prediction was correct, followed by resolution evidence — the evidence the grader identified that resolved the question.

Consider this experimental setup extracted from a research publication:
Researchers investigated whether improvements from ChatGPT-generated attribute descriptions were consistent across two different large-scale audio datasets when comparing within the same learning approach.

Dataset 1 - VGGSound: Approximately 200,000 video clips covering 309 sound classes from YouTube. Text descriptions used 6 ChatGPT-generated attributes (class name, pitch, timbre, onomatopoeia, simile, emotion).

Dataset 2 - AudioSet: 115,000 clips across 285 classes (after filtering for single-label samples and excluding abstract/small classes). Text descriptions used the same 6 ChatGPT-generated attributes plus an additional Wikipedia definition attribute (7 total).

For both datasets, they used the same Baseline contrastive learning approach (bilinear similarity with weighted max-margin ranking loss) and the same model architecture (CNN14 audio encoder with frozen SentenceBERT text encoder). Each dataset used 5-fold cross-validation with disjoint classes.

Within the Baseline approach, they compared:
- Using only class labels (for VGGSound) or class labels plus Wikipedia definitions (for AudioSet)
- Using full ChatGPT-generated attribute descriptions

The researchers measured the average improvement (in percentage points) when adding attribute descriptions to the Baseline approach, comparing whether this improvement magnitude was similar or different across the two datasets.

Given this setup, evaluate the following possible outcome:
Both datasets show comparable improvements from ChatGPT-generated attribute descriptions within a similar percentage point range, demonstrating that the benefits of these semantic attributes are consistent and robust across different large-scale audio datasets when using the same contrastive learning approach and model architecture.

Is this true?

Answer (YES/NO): YES